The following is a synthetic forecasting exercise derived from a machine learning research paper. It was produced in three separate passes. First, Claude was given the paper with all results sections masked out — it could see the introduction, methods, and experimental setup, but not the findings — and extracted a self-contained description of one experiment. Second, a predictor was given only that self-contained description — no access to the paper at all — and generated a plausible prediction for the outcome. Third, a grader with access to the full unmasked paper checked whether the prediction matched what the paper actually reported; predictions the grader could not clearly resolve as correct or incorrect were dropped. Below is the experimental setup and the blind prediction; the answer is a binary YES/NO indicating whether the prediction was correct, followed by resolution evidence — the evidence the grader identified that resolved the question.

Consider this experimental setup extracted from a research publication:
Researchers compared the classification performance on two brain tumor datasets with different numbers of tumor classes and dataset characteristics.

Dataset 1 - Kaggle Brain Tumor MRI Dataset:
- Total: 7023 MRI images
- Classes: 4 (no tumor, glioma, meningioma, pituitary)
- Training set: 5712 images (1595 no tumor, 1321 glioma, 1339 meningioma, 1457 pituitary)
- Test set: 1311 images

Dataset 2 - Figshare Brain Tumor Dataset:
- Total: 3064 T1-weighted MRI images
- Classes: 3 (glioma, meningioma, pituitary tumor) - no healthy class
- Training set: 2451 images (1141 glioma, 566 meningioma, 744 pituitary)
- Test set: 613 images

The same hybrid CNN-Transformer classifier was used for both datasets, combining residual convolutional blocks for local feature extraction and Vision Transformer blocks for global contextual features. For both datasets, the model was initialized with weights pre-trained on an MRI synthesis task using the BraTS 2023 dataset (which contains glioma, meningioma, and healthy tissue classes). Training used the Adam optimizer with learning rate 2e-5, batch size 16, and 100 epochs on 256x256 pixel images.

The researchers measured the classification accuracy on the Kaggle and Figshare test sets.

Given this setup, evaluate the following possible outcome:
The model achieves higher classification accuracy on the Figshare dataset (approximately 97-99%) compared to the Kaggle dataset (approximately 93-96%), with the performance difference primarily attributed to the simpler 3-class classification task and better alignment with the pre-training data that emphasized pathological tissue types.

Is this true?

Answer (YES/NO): NO